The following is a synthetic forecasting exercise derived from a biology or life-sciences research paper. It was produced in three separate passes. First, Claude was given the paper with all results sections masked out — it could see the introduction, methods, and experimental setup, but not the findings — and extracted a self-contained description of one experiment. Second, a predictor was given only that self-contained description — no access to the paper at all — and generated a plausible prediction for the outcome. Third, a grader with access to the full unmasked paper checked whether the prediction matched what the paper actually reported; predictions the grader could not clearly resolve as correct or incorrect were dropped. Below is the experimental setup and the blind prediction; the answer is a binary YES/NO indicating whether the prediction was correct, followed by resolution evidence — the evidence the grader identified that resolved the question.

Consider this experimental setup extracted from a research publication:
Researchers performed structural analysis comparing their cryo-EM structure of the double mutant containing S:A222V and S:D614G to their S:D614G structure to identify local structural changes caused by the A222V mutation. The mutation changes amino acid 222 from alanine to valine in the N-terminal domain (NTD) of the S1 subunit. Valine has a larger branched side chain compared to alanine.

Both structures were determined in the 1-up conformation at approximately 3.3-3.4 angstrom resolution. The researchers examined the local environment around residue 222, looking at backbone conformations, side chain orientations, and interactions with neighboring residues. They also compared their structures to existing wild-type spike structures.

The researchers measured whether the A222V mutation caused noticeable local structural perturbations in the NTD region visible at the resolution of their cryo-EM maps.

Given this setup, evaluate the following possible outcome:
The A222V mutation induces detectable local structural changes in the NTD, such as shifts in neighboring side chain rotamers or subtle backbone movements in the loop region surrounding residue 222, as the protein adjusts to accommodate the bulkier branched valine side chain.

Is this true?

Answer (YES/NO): NO